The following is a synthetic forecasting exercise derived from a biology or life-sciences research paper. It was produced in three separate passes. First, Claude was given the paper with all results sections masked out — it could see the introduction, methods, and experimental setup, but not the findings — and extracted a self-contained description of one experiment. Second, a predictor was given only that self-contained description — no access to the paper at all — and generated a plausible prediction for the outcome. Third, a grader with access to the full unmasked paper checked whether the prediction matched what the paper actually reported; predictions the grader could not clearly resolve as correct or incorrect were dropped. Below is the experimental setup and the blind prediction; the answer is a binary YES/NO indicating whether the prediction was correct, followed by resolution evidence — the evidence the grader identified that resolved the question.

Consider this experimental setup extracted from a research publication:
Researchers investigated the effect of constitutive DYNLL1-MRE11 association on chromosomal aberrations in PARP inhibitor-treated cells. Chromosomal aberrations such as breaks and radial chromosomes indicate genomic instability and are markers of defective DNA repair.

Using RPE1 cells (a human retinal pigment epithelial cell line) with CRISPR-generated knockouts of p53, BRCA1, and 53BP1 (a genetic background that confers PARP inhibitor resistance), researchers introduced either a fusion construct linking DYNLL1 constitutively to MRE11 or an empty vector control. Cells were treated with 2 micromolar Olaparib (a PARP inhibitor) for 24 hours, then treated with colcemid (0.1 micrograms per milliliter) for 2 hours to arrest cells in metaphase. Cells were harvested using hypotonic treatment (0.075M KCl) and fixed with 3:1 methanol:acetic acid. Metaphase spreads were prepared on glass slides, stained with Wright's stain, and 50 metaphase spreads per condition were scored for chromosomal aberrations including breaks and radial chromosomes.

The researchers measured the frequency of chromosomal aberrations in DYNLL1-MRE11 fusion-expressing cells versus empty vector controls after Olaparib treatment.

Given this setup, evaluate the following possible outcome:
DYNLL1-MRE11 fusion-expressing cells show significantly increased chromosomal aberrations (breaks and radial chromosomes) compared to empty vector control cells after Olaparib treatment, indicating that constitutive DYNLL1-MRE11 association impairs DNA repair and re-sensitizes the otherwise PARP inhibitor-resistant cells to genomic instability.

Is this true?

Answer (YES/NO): YES